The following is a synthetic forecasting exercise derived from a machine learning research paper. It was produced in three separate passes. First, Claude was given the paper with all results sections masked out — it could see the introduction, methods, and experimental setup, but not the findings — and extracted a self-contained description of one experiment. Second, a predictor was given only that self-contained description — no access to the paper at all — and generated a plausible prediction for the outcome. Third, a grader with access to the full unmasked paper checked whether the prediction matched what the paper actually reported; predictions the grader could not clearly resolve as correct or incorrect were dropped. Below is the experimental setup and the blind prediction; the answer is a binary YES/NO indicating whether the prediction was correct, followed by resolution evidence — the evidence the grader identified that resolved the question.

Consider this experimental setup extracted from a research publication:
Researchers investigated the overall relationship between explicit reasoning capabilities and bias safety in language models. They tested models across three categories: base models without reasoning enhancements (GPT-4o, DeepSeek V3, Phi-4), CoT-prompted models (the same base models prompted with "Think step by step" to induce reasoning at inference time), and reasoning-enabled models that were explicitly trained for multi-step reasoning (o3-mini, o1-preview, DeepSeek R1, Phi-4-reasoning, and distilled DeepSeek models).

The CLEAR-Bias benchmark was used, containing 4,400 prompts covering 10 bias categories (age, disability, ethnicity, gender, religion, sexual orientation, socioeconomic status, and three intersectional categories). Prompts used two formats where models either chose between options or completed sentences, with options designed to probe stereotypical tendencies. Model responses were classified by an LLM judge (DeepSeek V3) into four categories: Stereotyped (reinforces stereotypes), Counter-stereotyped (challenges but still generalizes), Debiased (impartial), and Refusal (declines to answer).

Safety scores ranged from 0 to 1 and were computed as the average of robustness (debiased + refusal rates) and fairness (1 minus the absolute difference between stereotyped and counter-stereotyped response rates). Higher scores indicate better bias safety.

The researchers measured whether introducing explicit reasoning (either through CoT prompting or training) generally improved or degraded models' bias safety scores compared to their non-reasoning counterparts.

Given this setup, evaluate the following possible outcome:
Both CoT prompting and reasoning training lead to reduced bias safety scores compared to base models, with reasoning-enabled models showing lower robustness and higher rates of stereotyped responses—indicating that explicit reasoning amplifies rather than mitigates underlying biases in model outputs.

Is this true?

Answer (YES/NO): YES